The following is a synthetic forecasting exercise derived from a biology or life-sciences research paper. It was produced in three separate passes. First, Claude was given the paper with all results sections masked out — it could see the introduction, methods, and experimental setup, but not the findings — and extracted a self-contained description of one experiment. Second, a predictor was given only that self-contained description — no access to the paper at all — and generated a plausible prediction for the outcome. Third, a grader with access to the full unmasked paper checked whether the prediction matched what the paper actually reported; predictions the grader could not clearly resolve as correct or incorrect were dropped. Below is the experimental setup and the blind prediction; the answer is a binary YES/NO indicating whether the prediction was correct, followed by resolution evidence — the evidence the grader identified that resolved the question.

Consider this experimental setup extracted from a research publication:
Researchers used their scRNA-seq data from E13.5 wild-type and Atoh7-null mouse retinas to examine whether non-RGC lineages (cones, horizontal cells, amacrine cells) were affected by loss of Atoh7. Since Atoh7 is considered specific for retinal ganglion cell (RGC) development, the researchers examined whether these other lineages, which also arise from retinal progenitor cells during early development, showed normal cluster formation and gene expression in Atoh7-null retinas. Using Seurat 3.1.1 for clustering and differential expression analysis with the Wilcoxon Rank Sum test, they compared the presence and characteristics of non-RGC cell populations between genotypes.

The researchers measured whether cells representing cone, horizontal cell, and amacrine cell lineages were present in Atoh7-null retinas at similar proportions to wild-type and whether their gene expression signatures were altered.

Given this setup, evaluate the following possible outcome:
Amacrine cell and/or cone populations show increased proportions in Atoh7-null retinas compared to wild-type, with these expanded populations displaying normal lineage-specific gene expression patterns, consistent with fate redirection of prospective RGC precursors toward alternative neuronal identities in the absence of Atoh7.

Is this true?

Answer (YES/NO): NO